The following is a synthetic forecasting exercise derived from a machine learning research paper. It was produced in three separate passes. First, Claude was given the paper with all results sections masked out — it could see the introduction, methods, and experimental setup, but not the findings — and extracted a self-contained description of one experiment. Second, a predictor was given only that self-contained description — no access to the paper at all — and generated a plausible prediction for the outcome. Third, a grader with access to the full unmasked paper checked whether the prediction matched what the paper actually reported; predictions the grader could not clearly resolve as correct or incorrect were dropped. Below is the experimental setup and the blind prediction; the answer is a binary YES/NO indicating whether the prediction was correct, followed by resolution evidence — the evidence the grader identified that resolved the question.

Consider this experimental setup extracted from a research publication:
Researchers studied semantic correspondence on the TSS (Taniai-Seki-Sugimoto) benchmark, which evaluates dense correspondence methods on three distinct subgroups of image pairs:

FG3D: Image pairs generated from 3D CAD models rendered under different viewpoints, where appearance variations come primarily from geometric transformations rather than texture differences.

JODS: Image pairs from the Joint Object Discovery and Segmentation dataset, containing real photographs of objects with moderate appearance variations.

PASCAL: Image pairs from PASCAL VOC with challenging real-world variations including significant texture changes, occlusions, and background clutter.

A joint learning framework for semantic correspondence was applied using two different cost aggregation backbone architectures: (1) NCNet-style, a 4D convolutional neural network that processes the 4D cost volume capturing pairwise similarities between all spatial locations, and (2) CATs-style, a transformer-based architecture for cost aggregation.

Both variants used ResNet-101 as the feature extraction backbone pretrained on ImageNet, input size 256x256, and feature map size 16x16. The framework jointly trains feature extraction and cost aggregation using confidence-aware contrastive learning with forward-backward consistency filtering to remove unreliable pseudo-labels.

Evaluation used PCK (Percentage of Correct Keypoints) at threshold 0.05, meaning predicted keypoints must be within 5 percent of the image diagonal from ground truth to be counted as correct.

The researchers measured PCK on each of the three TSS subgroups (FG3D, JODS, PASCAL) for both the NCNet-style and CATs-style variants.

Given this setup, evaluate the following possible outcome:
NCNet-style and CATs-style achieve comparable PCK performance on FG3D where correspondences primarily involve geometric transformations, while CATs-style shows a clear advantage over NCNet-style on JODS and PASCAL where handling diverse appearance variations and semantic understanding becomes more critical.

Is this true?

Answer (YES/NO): NO